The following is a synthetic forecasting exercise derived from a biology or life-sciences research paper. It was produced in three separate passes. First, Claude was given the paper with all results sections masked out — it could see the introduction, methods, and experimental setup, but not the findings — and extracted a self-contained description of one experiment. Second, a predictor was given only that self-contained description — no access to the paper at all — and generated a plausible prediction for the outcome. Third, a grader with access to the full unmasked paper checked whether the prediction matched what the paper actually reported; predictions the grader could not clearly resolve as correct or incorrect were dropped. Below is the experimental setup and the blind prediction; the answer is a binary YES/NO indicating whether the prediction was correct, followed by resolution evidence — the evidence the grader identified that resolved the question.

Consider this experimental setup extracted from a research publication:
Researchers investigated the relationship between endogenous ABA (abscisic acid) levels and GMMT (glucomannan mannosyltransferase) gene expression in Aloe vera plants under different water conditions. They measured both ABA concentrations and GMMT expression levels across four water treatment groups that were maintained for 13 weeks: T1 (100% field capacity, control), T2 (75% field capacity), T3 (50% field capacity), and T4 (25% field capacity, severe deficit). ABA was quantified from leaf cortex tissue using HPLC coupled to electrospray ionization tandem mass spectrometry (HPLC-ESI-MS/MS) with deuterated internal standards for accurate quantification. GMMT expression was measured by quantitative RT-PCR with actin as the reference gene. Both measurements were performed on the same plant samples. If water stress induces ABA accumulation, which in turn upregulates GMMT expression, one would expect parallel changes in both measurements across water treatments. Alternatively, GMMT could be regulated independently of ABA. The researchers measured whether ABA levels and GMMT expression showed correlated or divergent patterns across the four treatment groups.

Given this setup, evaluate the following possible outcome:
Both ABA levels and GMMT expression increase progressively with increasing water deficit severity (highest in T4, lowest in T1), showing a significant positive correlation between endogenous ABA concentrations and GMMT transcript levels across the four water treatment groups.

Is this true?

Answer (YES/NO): NO